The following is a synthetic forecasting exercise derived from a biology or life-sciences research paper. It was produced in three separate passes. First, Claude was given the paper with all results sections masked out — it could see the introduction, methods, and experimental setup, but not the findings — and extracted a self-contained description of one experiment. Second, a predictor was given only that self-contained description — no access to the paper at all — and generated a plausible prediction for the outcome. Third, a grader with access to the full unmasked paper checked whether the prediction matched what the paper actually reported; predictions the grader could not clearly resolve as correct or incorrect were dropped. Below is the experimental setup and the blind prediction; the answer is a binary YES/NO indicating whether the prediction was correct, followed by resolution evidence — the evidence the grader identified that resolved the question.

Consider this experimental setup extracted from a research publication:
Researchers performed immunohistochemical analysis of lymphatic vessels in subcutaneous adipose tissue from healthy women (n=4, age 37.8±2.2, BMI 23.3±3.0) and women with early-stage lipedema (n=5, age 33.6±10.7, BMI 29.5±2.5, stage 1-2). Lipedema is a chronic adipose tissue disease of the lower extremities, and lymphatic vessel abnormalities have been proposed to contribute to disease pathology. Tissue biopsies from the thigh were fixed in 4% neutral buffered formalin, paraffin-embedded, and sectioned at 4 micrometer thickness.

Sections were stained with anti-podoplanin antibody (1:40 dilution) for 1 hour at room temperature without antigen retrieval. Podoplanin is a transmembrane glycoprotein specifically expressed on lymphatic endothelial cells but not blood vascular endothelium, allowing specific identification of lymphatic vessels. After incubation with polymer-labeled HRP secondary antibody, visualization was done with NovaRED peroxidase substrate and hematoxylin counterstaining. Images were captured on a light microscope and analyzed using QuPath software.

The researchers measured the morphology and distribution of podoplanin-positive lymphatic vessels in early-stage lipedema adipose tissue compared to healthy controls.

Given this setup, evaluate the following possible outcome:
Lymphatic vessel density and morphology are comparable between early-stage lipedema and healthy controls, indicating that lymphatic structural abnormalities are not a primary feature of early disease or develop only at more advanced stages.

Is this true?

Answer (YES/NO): YES